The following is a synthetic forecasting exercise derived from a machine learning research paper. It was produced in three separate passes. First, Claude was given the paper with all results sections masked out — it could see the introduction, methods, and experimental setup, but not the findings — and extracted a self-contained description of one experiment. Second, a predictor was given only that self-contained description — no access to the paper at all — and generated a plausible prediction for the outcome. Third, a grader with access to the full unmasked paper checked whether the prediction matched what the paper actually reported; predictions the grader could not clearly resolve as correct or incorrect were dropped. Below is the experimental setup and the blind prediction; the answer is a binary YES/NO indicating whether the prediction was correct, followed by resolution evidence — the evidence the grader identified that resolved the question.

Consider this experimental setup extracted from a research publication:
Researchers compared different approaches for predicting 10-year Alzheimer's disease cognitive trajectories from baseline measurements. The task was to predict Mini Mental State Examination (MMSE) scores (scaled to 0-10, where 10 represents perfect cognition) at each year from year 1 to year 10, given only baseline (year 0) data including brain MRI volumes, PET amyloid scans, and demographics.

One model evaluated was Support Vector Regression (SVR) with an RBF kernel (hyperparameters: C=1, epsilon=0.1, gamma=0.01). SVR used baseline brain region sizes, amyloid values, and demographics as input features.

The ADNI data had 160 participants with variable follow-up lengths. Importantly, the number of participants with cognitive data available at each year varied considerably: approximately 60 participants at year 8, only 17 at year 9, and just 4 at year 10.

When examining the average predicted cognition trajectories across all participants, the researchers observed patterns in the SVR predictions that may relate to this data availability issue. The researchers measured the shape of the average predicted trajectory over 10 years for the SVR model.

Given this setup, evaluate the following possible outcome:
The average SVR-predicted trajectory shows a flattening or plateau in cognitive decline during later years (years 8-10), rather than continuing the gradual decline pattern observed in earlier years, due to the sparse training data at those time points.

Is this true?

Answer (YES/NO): NO